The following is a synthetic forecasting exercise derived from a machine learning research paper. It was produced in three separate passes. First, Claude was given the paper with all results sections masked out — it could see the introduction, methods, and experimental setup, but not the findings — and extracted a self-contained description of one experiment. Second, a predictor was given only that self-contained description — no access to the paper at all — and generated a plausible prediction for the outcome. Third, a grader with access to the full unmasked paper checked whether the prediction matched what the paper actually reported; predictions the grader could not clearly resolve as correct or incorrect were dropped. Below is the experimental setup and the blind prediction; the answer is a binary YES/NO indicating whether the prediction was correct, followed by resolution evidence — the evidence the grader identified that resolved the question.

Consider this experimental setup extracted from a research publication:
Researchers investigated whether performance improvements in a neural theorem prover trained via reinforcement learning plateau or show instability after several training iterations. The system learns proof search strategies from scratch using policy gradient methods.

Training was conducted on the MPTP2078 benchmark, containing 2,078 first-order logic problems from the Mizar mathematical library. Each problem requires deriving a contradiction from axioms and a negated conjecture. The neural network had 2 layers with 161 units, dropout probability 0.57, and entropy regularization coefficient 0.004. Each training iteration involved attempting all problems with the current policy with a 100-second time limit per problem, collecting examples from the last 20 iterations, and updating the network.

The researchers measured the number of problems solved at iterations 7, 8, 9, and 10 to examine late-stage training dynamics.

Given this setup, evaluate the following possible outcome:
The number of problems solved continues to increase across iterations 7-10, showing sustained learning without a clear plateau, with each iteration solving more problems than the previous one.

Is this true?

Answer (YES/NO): NO